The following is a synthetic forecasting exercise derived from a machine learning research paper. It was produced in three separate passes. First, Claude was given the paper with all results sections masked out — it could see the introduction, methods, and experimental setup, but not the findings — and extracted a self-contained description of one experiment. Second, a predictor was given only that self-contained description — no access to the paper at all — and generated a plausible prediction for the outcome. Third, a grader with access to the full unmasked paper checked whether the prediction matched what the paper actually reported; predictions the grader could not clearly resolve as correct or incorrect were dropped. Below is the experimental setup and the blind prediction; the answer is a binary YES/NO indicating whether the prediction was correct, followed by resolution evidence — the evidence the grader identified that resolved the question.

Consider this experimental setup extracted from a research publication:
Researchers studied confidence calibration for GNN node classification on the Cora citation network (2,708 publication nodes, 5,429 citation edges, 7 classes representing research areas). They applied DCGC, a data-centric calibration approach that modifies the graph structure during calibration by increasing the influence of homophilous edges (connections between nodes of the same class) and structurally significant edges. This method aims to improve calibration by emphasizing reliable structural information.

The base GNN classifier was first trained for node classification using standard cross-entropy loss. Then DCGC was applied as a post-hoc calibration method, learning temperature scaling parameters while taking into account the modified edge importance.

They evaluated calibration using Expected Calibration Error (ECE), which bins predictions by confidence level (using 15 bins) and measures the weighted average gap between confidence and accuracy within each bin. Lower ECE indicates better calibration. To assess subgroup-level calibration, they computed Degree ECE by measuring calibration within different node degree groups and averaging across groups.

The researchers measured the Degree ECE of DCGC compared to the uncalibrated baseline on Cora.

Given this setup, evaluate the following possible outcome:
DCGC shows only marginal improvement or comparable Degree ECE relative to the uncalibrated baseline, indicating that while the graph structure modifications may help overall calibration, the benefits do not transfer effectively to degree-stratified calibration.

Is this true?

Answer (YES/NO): NO